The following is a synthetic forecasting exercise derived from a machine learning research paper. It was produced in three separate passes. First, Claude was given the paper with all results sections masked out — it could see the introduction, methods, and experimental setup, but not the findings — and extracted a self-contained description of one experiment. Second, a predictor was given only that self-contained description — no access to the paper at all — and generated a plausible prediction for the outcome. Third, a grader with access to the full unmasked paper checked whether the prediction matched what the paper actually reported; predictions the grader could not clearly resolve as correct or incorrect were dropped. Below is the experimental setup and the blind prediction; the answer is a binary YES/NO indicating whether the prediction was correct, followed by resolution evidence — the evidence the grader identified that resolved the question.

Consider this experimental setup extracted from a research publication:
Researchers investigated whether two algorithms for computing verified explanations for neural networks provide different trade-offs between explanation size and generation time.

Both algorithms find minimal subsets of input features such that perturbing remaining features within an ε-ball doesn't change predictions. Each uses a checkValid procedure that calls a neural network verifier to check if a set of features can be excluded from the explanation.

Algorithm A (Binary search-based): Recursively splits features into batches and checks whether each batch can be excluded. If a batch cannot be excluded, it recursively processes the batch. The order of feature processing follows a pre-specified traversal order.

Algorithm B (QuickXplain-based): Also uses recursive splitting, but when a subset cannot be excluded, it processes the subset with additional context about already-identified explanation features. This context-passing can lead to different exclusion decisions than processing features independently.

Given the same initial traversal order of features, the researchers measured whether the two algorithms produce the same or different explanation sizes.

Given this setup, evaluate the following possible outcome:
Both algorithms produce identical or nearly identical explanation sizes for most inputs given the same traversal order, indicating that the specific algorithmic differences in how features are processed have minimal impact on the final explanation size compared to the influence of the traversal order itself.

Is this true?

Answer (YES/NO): NO